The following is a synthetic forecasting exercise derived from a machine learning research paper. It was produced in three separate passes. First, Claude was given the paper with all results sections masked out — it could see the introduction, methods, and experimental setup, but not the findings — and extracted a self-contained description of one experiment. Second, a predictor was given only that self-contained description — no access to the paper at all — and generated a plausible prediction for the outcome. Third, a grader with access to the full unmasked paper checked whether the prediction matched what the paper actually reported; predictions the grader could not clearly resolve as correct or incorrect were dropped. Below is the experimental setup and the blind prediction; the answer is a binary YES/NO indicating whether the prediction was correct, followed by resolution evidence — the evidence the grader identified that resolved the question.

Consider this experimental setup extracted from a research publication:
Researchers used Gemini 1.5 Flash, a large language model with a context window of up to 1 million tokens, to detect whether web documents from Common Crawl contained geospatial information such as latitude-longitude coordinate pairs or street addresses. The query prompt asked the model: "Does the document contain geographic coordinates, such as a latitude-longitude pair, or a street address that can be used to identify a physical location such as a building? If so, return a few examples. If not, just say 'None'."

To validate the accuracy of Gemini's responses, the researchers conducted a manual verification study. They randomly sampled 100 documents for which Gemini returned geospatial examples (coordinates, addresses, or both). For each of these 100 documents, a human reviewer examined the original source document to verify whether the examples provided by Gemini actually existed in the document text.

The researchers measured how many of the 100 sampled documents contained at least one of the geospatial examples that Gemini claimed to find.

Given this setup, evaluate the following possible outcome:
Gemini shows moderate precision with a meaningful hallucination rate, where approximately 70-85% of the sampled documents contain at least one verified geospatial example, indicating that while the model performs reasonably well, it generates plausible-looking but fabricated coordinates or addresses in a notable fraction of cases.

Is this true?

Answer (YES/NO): NO